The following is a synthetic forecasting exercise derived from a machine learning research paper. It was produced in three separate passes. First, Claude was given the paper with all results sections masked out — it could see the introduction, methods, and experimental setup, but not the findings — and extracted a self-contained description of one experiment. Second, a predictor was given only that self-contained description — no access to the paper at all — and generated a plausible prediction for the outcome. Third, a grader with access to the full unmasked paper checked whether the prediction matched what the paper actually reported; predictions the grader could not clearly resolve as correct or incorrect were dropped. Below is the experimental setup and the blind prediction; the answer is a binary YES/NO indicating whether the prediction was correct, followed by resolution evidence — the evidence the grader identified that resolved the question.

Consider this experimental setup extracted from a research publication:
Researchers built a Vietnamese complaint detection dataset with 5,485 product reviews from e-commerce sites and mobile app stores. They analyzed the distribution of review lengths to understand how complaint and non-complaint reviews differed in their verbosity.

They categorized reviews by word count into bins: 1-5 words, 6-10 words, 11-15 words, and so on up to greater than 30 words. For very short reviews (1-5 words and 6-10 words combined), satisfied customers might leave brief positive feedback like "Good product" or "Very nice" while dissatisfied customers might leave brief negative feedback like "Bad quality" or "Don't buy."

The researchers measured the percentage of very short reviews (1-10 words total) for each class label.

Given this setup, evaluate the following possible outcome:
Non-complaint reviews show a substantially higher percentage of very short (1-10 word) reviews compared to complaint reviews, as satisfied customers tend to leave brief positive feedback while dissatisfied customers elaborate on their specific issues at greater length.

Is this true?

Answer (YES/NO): YES